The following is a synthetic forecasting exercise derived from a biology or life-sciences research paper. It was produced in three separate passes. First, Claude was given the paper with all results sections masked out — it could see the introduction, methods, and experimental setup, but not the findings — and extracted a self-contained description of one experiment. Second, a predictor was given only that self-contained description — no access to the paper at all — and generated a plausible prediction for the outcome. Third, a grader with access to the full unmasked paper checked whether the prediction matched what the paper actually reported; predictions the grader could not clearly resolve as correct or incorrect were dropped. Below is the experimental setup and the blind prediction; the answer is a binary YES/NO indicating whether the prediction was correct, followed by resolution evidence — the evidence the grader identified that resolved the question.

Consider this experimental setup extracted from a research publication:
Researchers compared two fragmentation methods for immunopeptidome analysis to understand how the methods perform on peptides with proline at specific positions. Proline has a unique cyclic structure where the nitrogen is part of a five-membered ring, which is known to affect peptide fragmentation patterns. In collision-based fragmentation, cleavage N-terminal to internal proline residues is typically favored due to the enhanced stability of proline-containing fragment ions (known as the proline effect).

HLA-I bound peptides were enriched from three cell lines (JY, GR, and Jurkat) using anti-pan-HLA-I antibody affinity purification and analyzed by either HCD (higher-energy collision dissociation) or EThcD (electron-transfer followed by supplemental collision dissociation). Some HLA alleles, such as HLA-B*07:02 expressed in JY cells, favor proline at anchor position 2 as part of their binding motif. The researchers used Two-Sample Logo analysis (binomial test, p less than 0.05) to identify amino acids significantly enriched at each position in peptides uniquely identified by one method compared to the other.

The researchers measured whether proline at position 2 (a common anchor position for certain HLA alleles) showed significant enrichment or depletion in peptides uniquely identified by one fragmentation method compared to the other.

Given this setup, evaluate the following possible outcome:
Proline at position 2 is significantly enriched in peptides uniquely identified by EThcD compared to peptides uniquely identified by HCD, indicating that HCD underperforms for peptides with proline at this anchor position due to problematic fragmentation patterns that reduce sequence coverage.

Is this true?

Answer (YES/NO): NO